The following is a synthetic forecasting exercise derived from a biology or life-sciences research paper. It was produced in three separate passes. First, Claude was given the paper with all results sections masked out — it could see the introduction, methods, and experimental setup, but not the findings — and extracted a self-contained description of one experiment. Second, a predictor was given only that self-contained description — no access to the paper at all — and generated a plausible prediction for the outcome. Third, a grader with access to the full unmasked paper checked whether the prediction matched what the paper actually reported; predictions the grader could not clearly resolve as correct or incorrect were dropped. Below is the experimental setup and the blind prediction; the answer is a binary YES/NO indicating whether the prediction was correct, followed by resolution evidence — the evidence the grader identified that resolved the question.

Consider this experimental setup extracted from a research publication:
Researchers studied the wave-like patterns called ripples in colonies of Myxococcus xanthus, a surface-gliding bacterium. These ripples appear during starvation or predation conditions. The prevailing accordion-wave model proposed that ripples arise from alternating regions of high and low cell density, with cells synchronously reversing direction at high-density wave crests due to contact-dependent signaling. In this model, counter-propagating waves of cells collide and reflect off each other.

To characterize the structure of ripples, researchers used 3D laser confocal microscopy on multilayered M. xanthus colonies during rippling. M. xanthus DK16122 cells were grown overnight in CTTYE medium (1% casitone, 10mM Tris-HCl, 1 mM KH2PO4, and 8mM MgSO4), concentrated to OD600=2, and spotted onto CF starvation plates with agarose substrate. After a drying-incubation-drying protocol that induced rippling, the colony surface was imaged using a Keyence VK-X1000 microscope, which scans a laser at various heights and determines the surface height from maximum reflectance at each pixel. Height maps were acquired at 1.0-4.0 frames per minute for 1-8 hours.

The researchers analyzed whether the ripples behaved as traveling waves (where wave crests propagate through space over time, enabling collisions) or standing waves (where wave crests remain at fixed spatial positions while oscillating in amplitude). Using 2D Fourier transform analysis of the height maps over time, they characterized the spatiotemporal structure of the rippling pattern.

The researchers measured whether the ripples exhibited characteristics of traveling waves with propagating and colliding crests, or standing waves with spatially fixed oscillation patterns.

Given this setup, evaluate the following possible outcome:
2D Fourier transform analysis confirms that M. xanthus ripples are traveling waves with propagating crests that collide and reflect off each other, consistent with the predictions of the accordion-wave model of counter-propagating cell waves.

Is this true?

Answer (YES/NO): NO